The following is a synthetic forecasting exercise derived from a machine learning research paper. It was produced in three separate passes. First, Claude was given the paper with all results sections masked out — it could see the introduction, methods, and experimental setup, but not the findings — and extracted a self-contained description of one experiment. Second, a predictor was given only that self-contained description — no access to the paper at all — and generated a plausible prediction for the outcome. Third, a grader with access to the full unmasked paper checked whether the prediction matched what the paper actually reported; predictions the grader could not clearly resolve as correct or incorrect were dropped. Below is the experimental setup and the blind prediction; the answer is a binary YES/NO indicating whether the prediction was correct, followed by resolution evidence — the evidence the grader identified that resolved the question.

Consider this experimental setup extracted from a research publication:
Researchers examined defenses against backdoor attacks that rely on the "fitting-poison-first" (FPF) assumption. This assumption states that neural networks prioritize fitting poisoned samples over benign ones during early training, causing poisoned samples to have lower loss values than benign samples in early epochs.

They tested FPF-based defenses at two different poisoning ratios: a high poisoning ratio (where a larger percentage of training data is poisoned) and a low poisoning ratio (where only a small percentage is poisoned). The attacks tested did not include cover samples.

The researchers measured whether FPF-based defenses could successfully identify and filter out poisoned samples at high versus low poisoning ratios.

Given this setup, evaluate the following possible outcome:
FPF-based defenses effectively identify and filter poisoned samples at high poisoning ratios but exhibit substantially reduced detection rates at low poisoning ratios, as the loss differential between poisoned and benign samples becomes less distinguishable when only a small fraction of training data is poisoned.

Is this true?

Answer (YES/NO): YES